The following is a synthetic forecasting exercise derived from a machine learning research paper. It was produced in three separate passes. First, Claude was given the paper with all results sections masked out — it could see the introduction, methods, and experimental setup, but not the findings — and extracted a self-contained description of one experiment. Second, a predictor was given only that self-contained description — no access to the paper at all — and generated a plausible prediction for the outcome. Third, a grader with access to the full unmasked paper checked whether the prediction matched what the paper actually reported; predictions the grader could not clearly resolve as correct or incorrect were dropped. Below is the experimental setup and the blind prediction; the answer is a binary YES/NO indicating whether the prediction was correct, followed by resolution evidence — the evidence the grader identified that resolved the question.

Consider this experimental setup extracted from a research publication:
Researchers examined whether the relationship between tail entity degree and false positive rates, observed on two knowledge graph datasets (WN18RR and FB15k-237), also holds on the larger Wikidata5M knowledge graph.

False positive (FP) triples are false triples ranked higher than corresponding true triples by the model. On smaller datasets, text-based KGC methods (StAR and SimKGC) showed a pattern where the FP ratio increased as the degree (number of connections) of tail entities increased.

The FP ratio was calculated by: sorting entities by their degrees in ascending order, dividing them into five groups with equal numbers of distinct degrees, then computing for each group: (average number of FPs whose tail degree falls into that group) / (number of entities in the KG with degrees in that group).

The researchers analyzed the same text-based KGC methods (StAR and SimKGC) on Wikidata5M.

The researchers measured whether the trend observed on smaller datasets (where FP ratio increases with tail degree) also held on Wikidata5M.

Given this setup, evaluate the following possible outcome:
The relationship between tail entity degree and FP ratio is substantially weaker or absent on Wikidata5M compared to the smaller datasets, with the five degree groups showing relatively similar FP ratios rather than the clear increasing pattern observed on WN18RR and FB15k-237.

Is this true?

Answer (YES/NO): NO